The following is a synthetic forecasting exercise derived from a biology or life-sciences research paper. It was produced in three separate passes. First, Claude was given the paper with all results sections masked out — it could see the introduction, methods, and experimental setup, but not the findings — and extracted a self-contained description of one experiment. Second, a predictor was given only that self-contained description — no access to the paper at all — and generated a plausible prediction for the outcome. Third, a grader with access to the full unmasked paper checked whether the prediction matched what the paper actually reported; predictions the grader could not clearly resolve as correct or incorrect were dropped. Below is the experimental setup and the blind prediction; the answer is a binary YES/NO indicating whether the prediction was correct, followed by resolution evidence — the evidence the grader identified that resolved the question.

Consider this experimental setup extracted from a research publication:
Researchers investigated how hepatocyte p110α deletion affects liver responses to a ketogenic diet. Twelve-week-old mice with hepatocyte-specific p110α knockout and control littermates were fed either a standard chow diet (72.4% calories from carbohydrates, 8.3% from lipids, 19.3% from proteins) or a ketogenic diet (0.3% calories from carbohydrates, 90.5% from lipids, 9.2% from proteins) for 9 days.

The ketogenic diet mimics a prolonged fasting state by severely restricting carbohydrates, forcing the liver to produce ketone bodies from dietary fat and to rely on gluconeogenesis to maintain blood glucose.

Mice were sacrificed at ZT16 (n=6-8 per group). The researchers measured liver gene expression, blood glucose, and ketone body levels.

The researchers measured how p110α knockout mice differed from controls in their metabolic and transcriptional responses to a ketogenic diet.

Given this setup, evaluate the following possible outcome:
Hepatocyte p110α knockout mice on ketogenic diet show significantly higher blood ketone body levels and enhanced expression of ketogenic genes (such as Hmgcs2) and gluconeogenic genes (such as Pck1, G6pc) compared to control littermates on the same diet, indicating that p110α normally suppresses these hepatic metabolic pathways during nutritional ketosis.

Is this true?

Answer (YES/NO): NO